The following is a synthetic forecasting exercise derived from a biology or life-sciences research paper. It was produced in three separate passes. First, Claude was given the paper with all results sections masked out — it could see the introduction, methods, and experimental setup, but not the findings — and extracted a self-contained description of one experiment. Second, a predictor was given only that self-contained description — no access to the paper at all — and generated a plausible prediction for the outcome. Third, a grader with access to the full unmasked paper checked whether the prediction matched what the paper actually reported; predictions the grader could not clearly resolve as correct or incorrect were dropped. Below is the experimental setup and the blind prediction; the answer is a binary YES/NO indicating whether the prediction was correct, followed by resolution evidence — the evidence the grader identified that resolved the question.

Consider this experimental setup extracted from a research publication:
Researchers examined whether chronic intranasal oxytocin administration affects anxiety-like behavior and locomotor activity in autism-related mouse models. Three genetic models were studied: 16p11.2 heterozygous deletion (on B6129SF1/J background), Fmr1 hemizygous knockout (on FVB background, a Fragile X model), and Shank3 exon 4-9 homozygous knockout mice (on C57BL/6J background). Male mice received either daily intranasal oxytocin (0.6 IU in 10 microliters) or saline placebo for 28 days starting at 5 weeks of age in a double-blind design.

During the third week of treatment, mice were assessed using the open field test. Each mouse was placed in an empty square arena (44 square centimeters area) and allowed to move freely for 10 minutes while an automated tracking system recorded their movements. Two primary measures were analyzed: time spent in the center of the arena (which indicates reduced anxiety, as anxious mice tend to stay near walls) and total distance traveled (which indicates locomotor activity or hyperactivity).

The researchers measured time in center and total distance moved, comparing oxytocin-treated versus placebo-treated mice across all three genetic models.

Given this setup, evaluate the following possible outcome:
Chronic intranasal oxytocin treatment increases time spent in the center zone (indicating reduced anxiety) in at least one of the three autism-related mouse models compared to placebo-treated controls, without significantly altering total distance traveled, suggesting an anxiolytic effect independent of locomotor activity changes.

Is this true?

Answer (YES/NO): NO